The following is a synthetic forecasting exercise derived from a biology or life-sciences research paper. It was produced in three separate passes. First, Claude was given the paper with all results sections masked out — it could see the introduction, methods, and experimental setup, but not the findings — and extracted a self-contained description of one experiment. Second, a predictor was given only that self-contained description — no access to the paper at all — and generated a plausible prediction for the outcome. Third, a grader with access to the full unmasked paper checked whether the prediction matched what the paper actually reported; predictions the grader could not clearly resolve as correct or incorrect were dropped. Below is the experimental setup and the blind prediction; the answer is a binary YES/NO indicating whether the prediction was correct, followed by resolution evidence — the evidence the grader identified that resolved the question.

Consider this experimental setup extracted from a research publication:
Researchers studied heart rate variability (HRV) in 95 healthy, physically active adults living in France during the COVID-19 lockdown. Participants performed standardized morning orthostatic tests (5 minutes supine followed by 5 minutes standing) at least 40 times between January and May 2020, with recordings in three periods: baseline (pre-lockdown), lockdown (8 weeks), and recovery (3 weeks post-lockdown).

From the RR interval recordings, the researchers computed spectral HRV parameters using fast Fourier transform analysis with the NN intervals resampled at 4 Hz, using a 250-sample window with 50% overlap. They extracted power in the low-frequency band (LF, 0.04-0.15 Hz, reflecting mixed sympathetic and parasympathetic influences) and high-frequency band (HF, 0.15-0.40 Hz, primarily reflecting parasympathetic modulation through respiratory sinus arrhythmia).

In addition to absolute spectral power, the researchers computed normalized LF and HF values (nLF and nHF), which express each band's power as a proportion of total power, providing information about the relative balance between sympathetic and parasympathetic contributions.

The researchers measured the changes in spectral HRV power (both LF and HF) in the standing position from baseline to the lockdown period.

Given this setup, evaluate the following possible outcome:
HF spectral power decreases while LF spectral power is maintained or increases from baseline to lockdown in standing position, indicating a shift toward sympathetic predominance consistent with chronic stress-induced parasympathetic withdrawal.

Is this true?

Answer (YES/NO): NO